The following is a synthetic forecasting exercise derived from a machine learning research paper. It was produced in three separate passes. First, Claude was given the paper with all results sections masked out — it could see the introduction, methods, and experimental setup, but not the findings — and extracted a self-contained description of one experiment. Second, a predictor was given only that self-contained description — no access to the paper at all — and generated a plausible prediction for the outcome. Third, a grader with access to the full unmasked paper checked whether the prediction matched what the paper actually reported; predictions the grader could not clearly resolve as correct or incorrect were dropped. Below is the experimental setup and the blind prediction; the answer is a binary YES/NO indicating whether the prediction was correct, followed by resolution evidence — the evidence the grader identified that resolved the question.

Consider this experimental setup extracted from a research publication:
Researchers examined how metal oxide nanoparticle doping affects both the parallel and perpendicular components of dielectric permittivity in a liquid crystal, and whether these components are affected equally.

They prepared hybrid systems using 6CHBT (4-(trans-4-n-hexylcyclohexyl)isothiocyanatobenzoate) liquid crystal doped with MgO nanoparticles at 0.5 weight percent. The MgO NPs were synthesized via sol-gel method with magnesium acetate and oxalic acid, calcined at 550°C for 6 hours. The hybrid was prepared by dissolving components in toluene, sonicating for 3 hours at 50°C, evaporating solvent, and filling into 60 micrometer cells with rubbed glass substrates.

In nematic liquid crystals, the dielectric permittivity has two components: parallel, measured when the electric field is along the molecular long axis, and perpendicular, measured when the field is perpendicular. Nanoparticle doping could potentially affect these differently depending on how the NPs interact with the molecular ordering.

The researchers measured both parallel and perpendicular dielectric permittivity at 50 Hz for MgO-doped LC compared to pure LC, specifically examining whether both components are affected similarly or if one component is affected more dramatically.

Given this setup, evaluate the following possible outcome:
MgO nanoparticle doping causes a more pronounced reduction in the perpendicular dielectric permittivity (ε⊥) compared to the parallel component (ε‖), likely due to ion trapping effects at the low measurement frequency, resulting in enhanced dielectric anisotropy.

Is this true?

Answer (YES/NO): NO